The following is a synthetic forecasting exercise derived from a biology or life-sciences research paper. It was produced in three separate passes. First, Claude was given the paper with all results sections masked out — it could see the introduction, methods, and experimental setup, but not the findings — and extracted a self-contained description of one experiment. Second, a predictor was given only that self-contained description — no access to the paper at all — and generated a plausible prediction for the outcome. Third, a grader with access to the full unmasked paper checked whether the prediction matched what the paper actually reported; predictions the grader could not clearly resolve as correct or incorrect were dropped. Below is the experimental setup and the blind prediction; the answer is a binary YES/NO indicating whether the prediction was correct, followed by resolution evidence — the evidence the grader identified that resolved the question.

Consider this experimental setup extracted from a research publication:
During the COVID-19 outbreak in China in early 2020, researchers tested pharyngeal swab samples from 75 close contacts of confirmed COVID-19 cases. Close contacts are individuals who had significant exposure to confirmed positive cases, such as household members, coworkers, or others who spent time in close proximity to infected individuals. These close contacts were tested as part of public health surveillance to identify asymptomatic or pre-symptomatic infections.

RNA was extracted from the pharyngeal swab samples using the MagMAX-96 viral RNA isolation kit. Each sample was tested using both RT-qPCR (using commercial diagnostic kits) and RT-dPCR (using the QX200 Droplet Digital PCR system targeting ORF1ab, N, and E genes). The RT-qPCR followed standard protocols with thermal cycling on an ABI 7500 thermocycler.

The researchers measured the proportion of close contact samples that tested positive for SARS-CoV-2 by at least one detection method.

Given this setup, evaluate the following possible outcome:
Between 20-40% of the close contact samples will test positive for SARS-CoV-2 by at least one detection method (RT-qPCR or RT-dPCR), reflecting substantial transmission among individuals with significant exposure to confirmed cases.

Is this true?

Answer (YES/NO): YES